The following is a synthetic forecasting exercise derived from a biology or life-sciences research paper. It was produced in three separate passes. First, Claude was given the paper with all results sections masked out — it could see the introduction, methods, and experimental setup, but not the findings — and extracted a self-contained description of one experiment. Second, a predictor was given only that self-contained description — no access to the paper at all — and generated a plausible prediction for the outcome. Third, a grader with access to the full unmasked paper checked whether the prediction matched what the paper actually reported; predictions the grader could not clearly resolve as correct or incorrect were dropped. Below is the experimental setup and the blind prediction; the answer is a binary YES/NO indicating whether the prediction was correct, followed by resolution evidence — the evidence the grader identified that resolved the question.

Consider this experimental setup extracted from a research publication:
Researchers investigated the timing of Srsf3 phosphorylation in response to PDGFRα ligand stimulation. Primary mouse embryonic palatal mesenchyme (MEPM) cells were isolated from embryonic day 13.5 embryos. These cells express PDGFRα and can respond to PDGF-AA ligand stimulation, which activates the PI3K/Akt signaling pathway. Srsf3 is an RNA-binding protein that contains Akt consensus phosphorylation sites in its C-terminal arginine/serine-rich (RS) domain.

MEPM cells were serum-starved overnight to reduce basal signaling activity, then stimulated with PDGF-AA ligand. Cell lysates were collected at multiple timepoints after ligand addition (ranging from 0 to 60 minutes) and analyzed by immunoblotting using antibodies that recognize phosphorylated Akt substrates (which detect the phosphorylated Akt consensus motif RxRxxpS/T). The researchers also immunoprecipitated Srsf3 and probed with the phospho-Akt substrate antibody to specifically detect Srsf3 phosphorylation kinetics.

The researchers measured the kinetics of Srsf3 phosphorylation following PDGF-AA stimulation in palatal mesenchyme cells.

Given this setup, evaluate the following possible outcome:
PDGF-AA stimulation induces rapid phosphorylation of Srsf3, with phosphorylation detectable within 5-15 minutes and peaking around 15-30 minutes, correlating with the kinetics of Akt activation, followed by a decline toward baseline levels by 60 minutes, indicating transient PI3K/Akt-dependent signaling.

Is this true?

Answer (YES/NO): NO